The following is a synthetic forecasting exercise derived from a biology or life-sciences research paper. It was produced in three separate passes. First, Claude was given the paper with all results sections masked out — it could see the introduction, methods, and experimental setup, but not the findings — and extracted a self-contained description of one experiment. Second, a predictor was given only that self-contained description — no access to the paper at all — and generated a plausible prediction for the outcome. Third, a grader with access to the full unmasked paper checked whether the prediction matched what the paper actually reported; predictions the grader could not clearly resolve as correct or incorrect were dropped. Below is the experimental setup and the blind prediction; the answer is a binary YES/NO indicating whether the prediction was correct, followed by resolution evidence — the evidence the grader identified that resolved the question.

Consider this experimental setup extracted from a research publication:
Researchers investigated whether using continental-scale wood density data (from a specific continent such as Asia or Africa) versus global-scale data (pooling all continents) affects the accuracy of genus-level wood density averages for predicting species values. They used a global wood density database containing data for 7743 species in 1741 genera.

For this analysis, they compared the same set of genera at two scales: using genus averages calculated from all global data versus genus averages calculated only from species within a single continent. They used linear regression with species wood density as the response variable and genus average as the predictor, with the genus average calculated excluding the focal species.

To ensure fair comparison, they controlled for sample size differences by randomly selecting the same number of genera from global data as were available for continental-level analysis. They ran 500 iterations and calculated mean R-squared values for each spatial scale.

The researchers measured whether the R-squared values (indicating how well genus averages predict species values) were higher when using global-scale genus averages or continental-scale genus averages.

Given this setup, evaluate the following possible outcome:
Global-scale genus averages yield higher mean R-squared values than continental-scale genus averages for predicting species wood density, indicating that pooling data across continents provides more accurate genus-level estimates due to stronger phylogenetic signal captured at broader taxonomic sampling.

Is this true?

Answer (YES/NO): NO